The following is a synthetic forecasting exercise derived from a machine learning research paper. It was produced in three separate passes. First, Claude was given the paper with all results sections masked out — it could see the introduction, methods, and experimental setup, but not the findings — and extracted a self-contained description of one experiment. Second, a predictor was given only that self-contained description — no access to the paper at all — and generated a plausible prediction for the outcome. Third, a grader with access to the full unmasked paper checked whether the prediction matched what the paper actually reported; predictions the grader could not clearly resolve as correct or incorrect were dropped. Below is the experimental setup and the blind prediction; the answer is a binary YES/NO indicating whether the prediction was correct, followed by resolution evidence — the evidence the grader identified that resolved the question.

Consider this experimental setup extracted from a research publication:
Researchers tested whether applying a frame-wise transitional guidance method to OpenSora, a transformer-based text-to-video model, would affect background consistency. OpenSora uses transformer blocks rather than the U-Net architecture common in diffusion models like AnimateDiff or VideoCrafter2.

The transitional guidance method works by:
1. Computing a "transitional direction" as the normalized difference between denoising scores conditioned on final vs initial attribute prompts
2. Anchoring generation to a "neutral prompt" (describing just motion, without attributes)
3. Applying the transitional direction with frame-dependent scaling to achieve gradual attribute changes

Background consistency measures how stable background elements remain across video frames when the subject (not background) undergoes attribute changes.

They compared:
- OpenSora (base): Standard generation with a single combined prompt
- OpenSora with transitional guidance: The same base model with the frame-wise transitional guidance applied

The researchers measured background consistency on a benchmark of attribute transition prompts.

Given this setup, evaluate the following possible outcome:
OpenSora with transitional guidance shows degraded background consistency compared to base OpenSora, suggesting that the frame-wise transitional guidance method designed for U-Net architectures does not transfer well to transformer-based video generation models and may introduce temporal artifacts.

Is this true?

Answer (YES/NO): NO